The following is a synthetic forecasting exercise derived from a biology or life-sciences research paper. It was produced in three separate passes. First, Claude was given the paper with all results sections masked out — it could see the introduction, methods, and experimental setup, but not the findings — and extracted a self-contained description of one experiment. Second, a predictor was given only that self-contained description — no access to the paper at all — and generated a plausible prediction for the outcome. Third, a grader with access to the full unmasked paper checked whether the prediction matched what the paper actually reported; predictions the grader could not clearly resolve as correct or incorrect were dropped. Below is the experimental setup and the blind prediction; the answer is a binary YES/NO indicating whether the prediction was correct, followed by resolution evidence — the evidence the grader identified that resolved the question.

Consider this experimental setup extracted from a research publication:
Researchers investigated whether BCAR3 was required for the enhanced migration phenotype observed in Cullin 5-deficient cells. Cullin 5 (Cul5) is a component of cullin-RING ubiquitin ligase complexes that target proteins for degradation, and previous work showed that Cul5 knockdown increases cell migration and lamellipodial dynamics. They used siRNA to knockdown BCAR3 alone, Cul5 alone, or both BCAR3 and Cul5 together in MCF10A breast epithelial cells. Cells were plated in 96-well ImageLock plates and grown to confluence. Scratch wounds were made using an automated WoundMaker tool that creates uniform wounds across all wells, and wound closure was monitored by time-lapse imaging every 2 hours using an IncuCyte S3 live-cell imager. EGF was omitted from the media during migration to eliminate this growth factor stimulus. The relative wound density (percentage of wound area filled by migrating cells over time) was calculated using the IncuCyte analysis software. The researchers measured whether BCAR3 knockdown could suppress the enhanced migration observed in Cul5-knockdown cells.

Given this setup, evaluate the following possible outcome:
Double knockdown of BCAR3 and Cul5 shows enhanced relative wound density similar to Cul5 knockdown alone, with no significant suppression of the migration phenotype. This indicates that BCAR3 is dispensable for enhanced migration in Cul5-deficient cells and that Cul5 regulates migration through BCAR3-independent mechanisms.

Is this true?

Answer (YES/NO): NO